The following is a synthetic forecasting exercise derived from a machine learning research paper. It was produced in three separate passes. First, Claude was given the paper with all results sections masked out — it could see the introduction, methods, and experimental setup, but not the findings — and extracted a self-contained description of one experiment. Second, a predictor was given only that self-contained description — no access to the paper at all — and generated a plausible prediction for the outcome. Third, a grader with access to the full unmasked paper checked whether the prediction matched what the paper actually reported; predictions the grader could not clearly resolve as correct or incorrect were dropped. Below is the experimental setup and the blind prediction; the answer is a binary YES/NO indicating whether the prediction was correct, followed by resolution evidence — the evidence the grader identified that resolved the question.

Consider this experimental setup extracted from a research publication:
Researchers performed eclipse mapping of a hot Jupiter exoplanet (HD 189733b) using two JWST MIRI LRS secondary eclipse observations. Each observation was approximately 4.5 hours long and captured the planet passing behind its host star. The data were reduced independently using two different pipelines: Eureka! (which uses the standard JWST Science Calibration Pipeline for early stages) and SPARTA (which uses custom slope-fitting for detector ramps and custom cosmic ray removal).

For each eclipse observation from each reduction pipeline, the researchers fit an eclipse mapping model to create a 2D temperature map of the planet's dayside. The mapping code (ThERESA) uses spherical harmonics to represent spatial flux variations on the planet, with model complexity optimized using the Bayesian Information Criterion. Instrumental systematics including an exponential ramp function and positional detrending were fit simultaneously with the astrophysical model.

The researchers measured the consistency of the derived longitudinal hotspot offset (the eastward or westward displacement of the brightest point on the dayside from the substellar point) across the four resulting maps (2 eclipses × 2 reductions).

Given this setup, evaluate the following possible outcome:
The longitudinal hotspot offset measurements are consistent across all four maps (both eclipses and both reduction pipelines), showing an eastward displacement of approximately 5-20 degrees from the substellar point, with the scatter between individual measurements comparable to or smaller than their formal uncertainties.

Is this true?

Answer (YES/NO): NO